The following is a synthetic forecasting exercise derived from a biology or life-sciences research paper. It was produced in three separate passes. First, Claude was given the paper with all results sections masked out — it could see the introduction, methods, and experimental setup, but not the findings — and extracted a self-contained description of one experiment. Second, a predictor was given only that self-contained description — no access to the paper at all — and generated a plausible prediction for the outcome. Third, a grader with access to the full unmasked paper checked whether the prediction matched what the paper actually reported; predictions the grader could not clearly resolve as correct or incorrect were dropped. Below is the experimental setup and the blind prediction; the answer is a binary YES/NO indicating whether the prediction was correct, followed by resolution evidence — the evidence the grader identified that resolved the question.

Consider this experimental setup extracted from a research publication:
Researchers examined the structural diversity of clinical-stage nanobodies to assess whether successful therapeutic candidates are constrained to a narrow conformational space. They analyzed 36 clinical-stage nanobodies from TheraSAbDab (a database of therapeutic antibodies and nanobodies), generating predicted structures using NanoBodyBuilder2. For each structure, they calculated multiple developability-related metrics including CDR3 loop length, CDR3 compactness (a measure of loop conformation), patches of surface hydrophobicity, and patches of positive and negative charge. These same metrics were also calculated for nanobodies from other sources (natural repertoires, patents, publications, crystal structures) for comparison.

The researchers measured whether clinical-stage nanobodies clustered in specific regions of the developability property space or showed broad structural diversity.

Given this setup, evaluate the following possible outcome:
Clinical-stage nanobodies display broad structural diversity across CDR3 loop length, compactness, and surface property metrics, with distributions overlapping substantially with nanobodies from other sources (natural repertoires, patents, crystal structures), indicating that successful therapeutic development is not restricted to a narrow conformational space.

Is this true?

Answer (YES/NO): NO